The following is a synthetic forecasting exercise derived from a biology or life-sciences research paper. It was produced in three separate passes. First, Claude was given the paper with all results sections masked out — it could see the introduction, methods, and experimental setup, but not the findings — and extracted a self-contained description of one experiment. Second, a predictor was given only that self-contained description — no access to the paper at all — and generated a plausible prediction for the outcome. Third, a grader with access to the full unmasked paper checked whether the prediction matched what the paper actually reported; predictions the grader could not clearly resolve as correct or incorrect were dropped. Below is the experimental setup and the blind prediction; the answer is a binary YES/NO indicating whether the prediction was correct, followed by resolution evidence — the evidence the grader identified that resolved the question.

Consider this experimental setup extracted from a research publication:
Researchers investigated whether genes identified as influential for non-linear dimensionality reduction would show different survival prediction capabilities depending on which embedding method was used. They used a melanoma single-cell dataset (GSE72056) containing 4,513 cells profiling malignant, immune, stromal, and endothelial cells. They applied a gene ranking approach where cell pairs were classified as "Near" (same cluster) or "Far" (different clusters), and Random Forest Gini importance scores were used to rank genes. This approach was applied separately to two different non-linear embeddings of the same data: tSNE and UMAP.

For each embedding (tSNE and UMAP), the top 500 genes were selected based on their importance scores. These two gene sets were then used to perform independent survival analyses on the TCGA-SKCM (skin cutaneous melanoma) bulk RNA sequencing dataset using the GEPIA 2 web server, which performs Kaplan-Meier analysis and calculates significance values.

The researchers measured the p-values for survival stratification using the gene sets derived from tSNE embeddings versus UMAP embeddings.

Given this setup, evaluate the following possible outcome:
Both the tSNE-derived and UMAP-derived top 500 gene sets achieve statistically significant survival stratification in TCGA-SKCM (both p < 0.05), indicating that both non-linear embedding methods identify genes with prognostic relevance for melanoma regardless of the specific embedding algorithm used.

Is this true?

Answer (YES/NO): YES